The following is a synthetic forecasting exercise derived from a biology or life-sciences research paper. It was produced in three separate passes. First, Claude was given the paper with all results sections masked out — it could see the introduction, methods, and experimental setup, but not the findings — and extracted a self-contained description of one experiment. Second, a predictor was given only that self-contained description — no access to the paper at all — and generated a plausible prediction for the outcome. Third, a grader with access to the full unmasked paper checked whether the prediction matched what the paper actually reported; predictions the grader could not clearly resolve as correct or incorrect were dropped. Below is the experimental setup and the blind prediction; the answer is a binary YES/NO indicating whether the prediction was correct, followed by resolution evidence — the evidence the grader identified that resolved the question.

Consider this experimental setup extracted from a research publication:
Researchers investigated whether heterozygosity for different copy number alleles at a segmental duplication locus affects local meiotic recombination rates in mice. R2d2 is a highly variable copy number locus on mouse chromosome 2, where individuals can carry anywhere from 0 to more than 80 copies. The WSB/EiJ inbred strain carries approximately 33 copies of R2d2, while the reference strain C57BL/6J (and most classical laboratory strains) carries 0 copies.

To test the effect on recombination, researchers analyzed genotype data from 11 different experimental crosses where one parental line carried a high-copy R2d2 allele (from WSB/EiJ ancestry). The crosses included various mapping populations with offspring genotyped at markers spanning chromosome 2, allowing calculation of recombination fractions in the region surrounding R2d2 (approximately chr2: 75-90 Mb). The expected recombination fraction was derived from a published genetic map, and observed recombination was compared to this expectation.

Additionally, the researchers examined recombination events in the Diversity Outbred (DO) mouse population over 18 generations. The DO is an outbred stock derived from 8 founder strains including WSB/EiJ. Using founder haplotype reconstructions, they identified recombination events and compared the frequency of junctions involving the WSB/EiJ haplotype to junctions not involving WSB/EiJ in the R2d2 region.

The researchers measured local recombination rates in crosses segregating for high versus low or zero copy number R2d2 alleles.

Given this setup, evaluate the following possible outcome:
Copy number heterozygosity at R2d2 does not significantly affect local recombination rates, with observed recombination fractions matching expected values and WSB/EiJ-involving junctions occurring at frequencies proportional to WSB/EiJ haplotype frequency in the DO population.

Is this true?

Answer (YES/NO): NO